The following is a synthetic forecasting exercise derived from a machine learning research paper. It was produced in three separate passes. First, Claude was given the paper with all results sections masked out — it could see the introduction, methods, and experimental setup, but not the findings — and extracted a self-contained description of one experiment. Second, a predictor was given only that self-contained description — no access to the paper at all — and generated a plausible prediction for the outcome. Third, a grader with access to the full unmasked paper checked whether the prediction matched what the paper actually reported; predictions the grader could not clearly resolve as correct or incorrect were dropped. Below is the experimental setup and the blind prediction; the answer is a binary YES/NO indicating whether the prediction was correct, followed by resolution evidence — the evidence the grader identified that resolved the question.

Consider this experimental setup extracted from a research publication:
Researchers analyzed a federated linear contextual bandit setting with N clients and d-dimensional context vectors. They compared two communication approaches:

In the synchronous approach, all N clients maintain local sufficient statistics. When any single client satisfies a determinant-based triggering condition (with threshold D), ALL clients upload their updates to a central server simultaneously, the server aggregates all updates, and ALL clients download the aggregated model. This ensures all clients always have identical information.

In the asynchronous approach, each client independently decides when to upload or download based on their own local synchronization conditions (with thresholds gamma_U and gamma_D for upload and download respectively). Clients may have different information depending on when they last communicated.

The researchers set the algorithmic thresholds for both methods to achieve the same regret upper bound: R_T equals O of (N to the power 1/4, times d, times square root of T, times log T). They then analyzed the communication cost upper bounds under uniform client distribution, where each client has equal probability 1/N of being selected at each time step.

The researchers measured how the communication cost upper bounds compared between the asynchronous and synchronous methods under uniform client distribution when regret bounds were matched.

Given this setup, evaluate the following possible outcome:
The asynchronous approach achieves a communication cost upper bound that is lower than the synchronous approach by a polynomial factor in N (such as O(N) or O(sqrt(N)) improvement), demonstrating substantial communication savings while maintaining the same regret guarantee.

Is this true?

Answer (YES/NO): NO